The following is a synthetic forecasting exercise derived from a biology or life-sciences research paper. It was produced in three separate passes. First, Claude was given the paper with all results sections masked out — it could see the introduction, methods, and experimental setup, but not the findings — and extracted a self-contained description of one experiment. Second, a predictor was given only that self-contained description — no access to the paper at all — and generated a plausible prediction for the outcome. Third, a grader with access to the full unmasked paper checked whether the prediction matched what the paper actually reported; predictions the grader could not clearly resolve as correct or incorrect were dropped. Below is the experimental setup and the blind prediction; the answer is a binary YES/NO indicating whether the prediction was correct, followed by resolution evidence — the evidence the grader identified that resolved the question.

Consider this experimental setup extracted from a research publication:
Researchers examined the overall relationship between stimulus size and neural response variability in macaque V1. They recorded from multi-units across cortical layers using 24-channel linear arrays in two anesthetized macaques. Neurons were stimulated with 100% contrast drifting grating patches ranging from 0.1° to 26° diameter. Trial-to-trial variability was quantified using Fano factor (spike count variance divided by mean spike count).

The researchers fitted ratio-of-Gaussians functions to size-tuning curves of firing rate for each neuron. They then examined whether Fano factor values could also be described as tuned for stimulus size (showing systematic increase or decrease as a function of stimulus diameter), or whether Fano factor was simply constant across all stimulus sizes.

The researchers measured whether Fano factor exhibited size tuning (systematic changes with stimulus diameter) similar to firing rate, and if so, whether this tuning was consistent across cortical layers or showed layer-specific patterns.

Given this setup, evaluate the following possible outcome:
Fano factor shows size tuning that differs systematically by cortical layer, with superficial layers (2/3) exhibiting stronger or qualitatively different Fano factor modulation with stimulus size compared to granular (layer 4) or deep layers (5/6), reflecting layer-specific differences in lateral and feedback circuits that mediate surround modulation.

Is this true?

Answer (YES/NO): YES